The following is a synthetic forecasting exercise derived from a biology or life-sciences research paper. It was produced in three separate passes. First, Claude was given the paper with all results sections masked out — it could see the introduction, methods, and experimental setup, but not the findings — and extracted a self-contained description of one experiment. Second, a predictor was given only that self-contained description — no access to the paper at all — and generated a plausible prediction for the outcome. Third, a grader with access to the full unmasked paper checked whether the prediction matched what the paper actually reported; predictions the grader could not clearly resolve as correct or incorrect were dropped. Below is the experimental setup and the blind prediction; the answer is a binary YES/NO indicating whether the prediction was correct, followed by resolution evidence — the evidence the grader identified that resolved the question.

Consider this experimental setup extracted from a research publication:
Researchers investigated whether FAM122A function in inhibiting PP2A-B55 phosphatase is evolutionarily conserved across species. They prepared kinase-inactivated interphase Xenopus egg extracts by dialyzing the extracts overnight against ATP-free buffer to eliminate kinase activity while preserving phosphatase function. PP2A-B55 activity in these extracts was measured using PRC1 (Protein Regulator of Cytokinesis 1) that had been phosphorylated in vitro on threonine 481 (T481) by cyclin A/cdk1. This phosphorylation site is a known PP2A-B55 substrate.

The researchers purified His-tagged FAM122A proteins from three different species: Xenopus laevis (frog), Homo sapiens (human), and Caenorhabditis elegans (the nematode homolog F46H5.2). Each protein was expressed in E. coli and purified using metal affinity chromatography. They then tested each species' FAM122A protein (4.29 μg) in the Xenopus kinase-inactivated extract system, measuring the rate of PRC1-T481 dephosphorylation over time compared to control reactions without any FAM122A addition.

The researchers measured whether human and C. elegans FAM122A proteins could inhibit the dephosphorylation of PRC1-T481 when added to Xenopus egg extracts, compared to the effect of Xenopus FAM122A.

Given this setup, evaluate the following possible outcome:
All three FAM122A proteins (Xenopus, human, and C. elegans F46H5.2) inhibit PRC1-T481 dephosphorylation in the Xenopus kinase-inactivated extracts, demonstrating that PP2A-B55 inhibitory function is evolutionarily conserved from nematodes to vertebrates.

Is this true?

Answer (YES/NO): YES